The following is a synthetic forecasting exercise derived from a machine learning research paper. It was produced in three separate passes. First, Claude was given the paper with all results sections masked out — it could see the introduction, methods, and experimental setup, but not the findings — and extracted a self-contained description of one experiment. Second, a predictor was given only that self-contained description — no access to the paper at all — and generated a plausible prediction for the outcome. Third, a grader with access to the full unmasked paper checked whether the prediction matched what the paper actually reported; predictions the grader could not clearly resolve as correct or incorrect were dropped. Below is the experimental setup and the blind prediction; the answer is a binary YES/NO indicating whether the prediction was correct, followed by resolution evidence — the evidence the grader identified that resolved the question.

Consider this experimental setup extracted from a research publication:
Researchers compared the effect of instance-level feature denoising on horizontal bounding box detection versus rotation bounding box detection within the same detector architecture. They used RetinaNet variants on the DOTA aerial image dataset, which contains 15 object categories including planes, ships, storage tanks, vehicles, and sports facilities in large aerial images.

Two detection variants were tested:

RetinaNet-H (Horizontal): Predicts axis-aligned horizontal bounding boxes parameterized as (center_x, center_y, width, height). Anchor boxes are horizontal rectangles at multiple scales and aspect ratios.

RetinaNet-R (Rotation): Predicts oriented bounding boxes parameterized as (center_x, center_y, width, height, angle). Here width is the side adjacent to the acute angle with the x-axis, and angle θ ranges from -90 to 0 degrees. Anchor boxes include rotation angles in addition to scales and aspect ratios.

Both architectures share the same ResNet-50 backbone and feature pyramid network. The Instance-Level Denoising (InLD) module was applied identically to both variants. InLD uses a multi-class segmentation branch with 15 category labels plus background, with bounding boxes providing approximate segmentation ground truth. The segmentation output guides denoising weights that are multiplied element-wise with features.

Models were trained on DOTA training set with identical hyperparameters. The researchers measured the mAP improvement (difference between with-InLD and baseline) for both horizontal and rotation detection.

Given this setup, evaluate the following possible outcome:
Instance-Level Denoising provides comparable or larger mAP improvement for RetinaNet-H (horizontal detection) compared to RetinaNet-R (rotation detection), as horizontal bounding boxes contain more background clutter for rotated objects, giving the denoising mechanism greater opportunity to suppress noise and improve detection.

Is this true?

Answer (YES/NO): YES